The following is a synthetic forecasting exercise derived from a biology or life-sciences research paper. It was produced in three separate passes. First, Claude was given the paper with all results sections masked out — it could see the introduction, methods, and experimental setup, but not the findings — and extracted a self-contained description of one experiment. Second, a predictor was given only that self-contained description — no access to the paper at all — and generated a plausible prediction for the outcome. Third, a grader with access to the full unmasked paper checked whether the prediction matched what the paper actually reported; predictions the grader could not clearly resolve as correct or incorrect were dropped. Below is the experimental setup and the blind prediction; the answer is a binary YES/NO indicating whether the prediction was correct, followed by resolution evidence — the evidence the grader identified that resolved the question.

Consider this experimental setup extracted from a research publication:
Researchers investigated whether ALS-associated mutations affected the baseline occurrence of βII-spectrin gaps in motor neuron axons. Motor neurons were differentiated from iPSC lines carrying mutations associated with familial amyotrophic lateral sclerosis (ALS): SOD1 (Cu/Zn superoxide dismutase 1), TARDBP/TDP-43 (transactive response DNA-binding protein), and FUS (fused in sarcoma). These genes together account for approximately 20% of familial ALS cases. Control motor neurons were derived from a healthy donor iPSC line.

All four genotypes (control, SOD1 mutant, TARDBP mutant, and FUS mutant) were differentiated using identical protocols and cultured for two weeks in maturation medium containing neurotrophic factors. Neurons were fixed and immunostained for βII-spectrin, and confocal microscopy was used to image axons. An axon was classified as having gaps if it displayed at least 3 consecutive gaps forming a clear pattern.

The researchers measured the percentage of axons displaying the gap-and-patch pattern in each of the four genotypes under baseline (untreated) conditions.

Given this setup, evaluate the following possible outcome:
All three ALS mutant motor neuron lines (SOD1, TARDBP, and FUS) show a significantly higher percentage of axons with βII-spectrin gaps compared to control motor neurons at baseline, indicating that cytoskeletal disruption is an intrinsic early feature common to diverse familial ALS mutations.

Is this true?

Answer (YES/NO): NO